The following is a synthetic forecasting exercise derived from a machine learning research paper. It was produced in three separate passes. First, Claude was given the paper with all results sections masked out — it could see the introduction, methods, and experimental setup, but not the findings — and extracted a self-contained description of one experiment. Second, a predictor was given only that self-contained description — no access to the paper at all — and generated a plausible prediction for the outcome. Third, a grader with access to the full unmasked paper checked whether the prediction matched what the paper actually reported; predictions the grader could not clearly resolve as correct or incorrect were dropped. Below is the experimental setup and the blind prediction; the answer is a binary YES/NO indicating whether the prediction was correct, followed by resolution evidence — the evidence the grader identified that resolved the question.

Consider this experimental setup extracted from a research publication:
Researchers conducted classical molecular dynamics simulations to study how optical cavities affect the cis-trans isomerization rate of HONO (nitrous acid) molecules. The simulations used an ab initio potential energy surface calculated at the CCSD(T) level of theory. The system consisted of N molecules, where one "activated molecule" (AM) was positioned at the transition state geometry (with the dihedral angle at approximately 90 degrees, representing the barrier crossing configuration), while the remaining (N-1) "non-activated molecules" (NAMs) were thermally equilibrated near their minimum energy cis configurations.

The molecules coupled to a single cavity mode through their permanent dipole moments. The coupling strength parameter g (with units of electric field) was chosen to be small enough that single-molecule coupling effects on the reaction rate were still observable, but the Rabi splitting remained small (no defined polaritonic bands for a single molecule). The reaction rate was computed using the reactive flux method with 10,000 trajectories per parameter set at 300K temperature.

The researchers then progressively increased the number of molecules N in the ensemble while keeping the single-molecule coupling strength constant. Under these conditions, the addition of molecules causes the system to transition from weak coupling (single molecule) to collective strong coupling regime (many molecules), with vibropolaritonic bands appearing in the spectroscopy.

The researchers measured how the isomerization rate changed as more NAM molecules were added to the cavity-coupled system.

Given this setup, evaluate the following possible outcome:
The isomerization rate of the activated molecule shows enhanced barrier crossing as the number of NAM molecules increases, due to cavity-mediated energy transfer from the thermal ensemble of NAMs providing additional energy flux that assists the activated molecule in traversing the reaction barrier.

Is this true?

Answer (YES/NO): NO